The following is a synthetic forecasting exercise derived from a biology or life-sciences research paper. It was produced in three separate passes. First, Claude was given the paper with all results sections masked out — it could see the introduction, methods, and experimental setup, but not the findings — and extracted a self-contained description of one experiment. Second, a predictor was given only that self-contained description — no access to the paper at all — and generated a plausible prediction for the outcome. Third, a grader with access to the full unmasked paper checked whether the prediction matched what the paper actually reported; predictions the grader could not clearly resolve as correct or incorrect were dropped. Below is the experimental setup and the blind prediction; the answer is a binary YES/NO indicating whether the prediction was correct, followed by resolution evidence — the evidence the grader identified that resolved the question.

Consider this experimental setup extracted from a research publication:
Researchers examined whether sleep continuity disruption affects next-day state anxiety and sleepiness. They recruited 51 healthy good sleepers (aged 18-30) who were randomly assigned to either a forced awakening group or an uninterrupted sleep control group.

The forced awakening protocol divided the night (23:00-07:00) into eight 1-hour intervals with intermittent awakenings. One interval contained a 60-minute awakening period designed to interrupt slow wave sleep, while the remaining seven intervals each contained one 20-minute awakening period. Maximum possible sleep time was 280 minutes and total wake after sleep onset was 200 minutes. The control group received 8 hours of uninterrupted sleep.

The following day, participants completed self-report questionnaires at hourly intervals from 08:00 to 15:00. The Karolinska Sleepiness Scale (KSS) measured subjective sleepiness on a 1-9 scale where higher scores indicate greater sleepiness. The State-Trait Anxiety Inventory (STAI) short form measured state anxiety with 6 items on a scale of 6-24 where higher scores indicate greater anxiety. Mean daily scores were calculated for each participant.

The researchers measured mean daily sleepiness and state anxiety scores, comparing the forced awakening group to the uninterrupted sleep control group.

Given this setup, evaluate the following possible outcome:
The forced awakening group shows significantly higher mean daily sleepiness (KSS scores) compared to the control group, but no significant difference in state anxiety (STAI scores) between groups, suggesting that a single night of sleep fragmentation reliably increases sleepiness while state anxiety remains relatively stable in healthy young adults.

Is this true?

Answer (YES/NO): NO